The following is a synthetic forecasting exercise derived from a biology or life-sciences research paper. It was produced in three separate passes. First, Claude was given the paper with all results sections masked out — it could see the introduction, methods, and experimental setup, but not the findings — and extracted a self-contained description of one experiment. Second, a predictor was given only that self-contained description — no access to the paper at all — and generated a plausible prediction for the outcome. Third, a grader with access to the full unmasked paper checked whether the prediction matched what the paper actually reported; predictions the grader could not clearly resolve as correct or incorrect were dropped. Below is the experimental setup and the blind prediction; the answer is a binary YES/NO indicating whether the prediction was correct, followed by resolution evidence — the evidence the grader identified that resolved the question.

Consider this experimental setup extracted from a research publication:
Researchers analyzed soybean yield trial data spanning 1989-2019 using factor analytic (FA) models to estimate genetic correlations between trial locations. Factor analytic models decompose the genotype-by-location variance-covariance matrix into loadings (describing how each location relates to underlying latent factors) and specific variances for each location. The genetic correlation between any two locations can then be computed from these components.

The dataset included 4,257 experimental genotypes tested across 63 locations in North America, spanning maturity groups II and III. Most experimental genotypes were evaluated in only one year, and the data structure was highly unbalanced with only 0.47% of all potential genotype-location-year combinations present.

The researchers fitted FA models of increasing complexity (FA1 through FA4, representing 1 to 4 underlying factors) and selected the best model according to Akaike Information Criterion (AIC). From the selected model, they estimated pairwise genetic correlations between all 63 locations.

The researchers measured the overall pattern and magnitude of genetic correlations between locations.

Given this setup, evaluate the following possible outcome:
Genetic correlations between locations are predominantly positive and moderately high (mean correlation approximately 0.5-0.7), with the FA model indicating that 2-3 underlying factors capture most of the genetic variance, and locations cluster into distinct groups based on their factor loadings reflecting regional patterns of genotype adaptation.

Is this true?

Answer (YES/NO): NO